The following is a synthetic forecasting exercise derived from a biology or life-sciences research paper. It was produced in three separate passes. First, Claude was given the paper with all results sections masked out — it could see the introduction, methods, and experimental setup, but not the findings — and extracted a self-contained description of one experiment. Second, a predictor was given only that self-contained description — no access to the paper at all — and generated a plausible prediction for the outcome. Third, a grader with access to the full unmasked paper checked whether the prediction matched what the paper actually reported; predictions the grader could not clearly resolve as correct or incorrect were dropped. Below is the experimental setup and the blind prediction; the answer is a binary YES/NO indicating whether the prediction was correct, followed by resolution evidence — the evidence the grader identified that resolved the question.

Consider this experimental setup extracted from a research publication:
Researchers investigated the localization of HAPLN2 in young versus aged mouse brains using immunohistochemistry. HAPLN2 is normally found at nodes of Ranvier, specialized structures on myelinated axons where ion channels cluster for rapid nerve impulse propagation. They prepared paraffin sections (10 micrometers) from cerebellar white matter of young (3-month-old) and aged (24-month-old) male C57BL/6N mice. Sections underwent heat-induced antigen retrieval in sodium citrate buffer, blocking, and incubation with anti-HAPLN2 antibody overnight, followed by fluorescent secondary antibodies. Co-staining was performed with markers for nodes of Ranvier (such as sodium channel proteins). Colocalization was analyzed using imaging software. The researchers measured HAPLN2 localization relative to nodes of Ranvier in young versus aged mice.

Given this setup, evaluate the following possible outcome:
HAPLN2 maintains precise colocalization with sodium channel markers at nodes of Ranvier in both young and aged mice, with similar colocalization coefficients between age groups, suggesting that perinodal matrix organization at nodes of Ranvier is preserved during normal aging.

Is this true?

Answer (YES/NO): NO